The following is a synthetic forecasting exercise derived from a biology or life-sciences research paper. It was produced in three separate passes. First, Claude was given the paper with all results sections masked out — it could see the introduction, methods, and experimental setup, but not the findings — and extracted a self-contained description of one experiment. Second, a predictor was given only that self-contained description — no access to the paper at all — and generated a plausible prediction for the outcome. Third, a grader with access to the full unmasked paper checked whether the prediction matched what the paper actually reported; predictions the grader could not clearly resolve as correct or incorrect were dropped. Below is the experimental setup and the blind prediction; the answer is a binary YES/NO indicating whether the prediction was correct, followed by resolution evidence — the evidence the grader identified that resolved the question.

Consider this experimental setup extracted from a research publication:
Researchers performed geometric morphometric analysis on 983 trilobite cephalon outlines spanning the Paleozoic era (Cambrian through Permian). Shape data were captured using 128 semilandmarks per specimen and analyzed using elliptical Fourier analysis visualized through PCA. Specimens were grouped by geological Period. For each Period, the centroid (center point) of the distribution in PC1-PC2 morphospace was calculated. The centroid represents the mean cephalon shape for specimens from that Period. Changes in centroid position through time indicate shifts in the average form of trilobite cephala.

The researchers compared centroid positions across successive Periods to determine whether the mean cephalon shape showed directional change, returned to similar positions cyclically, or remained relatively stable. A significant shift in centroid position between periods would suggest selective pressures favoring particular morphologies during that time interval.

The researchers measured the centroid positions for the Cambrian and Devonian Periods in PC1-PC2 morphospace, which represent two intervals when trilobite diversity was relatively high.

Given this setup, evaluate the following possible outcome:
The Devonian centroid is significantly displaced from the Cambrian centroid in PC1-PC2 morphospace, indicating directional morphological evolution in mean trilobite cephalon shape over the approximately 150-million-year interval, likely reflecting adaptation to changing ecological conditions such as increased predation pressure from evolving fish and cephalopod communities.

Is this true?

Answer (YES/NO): NO